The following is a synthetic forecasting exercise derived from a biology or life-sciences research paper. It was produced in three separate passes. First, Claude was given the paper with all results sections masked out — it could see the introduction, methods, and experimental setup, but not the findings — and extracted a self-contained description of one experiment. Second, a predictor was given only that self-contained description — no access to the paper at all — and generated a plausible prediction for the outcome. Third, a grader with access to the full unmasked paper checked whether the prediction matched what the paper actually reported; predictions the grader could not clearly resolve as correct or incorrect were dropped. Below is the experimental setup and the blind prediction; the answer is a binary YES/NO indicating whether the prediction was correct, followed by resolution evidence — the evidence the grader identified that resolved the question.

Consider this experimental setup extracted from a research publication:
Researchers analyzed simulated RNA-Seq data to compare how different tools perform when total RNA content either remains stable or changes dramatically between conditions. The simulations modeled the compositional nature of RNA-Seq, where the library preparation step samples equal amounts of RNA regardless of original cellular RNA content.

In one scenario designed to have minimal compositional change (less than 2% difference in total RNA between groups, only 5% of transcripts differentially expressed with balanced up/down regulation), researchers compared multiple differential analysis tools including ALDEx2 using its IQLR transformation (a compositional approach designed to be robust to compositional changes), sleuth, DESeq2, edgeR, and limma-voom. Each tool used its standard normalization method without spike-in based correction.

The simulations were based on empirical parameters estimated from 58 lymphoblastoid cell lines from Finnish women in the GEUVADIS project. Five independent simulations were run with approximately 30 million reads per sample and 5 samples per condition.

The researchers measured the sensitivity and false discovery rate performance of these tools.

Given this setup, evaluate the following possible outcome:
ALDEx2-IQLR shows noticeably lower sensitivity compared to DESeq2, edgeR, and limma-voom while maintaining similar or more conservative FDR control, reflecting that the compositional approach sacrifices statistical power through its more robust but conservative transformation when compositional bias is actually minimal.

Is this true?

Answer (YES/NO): NO